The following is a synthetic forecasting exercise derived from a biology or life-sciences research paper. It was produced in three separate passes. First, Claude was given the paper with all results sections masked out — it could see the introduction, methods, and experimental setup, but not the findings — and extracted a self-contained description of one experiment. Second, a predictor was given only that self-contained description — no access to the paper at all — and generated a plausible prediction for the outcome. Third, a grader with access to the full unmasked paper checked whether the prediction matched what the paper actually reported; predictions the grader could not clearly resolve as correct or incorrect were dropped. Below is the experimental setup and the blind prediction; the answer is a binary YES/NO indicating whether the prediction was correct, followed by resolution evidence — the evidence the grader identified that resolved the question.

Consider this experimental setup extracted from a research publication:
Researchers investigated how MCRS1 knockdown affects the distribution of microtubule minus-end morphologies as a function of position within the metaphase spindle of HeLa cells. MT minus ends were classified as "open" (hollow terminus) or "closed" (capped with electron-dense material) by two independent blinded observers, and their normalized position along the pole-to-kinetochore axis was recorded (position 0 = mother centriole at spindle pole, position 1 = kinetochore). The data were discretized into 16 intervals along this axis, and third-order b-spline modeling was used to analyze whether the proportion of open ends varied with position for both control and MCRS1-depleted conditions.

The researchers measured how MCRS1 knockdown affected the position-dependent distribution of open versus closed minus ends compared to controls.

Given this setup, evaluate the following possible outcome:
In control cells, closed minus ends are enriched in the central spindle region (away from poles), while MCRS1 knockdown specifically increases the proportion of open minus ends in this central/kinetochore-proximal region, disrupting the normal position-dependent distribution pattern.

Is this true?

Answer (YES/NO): NO